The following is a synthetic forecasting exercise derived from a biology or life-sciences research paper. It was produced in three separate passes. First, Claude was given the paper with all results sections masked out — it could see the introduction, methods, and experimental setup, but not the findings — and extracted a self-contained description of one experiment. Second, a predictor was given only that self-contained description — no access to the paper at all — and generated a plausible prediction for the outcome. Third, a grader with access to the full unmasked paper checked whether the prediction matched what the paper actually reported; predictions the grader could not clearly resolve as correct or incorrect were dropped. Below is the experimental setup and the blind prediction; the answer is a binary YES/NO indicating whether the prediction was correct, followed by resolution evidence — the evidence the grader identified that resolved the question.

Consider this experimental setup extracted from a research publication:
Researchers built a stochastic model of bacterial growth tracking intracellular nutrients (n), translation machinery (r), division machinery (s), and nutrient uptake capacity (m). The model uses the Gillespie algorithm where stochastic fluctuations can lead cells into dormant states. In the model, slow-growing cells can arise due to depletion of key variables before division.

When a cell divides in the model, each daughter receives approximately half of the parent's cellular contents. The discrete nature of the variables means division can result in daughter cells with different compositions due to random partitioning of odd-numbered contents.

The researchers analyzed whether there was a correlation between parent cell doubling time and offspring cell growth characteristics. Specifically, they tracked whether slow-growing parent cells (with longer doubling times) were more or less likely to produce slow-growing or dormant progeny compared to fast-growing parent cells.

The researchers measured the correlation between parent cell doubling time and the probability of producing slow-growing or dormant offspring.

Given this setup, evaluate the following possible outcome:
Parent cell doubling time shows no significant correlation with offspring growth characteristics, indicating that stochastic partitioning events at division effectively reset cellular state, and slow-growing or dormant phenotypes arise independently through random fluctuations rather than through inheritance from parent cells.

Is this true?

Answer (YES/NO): NO